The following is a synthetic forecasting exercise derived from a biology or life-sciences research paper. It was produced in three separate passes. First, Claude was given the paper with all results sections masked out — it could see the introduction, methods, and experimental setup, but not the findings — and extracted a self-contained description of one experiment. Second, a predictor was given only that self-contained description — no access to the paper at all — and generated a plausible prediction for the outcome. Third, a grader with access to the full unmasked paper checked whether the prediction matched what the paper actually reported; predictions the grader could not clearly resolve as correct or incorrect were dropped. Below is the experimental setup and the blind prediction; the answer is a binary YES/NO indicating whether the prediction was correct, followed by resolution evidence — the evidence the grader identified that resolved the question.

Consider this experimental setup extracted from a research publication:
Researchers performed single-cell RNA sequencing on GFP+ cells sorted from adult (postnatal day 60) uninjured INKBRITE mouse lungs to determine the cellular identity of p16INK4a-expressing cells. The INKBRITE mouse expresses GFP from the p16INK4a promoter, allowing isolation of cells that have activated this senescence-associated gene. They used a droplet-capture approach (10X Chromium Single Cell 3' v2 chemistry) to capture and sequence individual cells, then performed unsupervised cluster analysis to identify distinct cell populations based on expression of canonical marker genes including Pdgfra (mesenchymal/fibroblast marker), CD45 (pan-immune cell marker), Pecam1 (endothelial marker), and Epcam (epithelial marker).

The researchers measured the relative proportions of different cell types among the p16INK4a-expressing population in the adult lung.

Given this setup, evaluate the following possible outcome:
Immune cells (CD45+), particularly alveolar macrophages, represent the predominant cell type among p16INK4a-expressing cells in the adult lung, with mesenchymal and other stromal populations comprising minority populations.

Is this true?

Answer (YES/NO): NO